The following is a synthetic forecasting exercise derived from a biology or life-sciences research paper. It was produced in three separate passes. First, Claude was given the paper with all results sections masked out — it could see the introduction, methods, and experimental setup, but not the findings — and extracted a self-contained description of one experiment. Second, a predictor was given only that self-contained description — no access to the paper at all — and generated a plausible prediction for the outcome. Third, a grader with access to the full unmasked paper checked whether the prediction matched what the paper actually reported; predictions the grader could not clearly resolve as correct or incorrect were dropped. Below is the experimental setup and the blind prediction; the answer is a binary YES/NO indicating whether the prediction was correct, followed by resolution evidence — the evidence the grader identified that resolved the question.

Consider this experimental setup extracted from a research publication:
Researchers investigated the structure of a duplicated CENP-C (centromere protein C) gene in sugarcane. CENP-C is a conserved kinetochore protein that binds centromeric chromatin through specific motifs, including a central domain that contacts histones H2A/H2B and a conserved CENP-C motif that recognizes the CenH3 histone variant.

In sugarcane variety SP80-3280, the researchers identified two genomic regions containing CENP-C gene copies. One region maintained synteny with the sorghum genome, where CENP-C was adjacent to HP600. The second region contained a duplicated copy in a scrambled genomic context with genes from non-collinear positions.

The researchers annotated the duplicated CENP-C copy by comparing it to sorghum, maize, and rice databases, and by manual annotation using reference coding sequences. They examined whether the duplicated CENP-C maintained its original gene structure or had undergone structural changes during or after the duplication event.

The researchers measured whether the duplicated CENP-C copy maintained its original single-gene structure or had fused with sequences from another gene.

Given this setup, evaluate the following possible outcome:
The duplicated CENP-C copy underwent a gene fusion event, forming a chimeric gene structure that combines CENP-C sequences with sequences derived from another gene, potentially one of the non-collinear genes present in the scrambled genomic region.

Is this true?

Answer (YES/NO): YES